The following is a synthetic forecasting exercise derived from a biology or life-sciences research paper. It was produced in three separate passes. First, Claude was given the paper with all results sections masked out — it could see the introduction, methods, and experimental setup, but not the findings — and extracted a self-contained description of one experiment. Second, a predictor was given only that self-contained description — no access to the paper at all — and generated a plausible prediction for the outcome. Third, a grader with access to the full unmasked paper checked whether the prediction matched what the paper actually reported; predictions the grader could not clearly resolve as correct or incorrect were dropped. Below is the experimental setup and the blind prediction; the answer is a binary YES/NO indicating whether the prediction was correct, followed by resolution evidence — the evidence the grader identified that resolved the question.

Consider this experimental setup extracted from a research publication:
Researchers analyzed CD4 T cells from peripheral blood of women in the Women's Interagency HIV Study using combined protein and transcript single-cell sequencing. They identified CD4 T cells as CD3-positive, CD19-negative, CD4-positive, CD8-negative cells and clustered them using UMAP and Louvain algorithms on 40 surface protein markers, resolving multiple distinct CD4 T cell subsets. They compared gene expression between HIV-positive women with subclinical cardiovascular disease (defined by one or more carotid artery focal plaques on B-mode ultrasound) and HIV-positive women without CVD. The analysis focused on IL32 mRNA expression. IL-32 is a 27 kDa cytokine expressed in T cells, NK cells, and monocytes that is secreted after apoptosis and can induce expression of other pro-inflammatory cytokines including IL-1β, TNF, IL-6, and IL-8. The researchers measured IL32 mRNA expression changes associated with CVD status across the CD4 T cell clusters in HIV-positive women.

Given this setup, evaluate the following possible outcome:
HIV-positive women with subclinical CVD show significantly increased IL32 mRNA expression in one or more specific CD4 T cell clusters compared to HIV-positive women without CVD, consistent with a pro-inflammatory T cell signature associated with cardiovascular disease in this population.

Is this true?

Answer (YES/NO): YES